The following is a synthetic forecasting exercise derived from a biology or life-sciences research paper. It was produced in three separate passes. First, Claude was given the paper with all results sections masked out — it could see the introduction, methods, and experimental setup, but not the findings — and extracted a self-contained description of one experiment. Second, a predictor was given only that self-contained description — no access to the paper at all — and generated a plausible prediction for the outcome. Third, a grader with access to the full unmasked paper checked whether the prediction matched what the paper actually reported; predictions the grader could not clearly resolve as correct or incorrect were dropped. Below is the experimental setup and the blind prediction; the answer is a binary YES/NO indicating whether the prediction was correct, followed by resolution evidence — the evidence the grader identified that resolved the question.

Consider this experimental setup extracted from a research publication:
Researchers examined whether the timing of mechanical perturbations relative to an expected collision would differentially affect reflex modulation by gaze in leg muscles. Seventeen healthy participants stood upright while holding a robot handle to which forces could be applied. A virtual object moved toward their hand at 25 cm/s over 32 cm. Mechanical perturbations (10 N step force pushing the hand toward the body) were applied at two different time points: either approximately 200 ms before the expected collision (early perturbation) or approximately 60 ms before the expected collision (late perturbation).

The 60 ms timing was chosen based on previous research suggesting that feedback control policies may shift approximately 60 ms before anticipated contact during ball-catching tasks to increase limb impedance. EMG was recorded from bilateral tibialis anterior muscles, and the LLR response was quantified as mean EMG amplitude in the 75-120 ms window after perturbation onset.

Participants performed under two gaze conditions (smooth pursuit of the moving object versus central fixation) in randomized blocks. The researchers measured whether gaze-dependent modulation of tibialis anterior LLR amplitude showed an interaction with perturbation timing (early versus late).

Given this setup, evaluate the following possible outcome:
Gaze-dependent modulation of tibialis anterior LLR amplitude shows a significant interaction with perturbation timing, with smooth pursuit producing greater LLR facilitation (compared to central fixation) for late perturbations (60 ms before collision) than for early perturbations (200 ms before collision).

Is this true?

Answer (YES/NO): YES